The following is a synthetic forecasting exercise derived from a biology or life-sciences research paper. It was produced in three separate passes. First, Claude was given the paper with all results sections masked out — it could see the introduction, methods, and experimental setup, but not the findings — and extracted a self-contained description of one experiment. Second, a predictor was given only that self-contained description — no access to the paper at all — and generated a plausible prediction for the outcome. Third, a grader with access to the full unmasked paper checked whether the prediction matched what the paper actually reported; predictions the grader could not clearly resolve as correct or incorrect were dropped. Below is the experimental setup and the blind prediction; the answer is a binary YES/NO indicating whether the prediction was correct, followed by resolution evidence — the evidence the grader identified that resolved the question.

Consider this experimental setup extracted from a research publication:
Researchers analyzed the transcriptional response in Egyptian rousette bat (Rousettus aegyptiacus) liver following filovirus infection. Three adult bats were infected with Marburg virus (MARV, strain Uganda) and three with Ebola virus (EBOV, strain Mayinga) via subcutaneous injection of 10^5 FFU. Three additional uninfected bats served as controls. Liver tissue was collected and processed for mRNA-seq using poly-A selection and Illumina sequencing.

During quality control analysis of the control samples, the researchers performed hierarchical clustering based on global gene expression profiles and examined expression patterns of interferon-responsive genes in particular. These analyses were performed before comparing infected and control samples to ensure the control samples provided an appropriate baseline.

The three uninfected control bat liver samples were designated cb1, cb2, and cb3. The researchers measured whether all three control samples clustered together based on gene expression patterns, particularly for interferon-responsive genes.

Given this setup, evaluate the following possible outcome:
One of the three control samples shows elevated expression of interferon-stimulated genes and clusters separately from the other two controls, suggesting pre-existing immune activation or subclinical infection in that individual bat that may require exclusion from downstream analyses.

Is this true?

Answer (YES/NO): YES